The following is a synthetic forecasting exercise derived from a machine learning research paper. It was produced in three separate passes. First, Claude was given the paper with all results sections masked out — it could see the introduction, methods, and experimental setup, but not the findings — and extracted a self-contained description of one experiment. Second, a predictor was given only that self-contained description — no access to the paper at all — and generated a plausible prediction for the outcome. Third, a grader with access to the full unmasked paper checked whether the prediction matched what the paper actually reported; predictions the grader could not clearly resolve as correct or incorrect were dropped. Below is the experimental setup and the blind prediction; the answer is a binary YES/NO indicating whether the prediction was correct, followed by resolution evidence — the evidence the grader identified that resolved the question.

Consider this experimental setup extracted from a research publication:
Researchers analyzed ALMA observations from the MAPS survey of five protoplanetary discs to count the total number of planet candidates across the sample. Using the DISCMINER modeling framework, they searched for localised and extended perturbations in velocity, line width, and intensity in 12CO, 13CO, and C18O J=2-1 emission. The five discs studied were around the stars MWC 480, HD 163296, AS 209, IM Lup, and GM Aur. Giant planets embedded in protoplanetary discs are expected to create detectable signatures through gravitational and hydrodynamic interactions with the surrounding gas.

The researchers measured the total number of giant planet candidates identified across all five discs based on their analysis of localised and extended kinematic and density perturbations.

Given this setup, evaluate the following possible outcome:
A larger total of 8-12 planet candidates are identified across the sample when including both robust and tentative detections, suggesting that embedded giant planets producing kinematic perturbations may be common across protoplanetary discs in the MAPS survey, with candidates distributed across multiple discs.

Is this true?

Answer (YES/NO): NO